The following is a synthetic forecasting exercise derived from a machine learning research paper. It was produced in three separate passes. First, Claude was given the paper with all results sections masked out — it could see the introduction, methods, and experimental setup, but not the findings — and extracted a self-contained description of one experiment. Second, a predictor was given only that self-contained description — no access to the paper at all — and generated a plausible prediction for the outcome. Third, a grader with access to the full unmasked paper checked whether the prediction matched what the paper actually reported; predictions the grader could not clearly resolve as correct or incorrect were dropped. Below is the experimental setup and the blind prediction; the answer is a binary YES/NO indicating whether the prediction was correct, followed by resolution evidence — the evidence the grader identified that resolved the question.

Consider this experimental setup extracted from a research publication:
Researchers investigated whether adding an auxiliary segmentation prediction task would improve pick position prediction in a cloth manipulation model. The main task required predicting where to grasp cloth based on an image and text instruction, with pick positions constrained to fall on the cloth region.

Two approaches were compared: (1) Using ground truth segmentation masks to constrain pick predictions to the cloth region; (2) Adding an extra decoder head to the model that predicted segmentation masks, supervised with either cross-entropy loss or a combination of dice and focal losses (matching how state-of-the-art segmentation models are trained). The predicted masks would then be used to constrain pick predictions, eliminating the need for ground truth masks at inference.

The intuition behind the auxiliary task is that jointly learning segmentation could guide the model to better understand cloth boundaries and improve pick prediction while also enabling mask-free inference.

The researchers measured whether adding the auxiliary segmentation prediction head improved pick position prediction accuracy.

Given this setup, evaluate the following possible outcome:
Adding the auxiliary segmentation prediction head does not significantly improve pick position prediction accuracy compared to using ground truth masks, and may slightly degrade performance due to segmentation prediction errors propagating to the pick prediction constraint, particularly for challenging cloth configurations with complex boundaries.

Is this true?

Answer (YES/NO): YES